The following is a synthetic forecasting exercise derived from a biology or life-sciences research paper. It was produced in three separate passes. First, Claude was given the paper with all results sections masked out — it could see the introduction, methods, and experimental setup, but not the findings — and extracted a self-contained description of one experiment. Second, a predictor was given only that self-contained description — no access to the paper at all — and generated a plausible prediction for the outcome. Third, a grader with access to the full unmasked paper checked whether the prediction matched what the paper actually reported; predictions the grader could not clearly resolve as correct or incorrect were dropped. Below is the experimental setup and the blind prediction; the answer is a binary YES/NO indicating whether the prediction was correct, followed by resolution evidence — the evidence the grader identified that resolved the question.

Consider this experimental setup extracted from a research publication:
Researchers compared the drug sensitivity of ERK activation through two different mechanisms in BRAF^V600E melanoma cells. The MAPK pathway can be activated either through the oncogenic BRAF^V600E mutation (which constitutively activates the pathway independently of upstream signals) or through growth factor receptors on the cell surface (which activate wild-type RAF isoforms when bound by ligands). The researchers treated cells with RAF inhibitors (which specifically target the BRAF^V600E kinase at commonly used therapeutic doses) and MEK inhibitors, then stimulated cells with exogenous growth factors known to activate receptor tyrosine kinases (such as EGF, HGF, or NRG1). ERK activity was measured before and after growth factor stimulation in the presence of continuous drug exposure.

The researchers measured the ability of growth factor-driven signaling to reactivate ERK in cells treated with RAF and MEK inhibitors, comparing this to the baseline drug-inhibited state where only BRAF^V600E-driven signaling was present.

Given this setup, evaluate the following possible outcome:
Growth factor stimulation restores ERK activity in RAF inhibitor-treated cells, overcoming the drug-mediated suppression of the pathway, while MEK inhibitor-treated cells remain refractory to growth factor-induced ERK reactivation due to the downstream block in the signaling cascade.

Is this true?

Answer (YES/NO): NO